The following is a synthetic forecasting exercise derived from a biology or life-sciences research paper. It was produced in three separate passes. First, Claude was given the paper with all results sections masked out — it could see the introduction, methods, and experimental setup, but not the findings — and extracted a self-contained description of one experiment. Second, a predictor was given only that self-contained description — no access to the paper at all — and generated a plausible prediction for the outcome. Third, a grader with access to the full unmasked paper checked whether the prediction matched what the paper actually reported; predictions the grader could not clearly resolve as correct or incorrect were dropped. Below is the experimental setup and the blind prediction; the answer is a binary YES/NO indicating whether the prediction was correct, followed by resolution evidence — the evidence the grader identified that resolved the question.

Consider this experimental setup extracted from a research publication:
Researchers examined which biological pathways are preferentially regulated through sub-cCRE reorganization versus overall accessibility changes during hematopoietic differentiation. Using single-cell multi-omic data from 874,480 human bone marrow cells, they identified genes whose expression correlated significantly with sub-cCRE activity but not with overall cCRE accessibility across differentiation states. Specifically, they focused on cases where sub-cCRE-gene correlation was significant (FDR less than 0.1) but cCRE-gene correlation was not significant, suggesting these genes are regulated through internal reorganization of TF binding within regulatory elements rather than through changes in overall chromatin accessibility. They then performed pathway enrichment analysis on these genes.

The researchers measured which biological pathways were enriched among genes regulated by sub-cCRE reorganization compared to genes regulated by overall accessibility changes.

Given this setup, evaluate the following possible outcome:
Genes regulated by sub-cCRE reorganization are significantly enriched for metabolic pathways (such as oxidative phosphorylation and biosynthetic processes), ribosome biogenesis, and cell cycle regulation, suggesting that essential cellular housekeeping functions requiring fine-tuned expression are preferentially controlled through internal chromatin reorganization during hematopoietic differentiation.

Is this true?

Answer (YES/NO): NO